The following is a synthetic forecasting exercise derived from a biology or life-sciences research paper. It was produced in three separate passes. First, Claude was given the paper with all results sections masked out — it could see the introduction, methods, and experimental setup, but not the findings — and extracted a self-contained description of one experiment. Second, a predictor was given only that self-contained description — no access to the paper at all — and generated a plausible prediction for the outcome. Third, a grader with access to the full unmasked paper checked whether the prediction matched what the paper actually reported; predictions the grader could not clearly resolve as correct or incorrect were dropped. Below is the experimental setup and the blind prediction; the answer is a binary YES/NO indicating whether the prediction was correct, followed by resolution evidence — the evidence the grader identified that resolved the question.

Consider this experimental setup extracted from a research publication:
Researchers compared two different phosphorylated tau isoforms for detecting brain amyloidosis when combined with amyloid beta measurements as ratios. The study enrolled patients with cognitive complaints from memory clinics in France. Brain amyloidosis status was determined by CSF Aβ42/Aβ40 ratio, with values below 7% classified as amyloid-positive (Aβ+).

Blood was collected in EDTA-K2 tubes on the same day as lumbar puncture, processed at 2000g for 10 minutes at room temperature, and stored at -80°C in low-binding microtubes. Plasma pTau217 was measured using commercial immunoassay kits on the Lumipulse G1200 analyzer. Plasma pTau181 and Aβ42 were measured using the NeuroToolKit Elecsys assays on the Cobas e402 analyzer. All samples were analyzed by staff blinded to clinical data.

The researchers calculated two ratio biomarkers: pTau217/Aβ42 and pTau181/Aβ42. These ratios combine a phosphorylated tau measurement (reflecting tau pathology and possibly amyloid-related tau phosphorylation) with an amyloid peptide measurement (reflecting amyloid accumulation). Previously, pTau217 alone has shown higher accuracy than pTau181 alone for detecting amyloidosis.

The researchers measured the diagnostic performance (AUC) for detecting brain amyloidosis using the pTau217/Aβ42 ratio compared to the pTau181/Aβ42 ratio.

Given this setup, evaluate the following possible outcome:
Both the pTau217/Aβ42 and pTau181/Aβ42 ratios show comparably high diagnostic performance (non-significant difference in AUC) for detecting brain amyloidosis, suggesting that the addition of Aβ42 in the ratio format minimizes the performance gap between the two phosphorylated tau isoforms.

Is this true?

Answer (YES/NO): NO